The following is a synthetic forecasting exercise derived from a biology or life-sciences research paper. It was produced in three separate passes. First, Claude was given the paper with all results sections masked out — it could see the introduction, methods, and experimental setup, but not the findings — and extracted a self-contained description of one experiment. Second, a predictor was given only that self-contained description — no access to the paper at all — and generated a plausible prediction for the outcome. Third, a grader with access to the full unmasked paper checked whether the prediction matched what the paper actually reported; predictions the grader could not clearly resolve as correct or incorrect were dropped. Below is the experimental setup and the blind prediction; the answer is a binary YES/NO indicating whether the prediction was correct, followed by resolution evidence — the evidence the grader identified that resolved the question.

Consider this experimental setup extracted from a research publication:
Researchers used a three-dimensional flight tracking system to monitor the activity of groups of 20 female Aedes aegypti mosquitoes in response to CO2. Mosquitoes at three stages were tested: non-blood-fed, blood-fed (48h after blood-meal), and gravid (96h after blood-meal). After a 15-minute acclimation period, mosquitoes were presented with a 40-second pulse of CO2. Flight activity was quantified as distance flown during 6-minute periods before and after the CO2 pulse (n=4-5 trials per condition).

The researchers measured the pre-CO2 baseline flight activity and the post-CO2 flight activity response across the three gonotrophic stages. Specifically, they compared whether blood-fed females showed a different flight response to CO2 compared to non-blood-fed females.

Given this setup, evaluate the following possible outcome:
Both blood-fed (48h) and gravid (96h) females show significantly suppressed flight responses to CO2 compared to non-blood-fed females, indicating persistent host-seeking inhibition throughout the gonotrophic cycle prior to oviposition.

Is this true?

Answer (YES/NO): NO